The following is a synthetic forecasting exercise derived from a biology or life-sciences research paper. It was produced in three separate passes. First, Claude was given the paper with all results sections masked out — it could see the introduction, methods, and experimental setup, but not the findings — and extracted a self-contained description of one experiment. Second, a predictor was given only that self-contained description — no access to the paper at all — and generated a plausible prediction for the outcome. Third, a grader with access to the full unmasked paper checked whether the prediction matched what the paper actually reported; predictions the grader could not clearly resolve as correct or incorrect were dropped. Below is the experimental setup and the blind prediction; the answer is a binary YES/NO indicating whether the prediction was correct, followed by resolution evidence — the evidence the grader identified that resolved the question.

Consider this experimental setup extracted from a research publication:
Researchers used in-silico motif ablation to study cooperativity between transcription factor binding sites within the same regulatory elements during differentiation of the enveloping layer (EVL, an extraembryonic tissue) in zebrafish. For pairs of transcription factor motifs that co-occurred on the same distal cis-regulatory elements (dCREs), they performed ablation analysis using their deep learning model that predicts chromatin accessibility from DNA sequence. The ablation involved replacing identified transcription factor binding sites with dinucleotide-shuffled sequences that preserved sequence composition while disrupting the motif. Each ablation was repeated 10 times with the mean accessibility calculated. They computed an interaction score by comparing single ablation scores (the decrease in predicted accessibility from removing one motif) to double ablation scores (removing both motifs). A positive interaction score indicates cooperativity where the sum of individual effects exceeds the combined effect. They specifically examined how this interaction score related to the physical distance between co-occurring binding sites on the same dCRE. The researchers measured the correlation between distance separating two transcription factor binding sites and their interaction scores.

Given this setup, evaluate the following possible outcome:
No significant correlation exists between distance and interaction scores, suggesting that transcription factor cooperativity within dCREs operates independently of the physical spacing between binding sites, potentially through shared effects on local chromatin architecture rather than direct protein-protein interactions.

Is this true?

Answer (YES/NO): NO